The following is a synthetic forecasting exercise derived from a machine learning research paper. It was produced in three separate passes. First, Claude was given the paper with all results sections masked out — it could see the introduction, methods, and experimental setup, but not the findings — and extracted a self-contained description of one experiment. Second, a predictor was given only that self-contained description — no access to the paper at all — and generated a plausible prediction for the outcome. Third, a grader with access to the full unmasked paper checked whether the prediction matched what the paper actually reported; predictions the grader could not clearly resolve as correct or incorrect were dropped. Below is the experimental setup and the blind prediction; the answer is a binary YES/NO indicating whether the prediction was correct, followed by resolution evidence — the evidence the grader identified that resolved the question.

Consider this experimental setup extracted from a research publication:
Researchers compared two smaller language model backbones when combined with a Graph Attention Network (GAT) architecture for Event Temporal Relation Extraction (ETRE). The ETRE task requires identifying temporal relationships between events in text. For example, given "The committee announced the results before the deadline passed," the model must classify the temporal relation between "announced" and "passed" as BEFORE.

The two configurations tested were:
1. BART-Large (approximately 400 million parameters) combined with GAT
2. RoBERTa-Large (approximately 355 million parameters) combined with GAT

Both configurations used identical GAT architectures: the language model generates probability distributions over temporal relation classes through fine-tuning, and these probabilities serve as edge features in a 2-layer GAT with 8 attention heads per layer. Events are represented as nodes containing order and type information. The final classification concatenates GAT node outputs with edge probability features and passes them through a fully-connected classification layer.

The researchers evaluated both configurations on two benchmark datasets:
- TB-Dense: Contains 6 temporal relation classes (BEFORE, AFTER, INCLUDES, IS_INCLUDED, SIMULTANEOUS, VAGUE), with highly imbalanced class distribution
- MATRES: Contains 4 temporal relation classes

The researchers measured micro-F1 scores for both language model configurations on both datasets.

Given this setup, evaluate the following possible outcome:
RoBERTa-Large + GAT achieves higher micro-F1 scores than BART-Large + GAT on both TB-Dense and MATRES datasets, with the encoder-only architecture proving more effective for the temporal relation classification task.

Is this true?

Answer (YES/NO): NO